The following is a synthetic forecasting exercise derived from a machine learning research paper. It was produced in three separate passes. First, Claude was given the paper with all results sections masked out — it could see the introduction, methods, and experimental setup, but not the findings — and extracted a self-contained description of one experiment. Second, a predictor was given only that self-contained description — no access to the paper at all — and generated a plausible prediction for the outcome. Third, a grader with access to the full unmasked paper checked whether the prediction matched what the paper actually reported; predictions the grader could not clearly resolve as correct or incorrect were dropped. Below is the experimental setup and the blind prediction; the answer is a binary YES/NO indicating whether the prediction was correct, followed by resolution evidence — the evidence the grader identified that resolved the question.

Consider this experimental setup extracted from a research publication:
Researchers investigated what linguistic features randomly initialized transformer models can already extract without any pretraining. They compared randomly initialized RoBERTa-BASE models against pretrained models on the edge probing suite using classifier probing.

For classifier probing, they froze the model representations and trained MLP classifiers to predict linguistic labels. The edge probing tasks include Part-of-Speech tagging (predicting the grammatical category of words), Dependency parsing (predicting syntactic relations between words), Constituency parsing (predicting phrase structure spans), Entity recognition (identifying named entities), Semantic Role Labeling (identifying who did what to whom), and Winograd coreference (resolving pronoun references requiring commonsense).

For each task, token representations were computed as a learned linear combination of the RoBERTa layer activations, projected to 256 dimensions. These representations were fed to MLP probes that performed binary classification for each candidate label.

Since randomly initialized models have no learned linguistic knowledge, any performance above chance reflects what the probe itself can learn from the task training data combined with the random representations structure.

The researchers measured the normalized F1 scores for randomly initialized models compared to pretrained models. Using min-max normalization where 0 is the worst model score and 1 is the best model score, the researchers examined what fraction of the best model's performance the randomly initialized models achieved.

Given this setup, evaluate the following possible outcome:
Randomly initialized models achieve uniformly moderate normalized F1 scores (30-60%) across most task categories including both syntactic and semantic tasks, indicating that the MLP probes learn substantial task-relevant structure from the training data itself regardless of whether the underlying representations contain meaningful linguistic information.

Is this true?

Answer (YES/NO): NO